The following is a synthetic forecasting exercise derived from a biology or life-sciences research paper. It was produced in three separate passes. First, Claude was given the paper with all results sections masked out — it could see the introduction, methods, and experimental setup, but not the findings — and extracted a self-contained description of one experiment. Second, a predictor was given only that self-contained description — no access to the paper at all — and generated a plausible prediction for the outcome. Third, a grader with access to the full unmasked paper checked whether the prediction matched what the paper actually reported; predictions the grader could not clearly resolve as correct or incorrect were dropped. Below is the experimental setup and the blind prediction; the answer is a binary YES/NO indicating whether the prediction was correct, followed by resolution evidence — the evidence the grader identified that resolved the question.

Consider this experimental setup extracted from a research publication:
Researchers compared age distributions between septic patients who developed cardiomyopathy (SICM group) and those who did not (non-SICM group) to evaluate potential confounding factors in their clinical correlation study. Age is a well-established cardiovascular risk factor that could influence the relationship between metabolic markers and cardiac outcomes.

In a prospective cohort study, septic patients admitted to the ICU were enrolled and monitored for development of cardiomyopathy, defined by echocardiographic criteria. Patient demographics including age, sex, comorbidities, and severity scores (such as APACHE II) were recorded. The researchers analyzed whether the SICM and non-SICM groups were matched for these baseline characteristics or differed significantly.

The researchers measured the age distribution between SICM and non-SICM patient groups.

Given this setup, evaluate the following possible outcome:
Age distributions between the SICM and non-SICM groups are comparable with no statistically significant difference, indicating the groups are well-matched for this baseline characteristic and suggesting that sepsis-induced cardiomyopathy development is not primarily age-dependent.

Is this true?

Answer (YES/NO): NO